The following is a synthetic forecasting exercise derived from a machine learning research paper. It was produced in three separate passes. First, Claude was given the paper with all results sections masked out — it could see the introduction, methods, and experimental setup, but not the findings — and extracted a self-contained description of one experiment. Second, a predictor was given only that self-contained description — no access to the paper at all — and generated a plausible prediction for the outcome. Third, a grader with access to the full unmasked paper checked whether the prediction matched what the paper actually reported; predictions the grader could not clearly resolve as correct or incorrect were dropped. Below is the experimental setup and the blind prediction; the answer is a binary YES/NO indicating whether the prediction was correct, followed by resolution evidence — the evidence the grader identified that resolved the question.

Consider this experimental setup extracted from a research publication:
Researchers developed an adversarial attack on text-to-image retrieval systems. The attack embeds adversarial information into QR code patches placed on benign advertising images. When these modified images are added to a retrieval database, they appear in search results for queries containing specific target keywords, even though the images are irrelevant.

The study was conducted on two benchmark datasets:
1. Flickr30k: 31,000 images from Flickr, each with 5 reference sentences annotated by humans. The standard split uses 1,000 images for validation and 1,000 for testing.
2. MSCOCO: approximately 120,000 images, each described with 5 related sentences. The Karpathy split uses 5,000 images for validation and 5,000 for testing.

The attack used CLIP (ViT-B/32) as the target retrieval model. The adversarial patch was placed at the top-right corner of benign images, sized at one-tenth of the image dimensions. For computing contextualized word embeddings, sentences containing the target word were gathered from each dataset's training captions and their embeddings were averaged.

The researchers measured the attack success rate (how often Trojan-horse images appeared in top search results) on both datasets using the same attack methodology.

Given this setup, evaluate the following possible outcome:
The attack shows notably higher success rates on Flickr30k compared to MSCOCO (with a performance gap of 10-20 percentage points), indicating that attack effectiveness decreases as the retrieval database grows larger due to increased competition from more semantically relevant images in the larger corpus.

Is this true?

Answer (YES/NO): YES